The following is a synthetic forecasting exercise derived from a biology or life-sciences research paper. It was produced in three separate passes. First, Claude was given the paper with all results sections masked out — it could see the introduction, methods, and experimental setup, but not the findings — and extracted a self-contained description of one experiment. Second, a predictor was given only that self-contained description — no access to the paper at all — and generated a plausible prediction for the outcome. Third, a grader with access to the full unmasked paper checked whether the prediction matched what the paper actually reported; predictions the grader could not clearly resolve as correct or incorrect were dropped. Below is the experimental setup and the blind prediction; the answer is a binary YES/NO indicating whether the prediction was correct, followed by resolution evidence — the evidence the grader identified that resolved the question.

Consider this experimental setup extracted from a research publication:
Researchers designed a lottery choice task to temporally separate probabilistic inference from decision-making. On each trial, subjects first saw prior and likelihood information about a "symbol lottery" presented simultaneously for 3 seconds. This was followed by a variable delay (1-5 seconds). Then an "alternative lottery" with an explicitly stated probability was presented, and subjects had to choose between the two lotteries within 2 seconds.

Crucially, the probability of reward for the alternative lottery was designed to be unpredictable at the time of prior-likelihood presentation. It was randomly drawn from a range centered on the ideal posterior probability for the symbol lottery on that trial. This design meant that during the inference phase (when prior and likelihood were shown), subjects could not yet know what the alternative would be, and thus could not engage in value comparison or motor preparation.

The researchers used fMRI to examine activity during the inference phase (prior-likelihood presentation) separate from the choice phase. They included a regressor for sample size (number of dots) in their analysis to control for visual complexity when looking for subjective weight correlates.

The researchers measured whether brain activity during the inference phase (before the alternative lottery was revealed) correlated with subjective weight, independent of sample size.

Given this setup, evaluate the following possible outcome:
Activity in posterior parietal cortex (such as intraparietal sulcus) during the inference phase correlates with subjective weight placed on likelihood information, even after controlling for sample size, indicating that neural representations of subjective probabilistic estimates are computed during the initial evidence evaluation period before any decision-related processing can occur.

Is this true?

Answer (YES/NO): NO